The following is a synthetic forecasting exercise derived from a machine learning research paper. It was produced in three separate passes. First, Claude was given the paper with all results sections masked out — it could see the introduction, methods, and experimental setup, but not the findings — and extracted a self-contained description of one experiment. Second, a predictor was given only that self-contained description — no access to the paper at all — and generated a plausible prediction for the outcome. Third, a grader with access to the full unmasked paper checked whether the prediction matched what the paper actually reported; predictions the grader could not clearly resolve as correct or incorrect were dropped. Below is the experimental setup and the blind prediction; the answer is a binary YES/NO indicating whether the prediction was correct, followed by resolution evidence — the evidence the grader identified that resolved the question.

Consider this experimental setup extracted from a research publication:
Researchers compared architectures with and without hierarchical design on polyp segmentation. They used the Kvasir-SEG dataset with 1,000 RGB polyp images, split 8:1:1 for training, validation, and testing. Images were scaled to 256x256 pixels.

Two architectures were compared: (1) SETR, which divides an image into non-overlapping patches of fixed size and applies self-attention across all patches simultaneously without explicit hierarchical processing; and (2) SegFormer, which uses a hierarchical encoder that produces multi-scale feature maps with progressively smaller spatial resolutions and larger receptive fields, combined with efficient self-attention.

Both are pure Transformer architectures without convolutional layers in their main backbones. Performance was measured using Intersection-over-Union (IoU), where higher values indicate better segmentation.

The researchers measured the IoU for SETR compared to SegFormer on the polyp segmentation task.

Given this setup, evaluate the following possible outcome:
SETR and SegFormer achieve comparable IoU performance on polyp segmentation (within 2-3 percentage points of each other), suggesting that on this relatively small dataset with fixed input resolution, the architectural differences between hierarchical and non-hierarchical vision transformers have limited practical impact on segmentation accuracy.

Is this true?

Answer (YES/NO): NO